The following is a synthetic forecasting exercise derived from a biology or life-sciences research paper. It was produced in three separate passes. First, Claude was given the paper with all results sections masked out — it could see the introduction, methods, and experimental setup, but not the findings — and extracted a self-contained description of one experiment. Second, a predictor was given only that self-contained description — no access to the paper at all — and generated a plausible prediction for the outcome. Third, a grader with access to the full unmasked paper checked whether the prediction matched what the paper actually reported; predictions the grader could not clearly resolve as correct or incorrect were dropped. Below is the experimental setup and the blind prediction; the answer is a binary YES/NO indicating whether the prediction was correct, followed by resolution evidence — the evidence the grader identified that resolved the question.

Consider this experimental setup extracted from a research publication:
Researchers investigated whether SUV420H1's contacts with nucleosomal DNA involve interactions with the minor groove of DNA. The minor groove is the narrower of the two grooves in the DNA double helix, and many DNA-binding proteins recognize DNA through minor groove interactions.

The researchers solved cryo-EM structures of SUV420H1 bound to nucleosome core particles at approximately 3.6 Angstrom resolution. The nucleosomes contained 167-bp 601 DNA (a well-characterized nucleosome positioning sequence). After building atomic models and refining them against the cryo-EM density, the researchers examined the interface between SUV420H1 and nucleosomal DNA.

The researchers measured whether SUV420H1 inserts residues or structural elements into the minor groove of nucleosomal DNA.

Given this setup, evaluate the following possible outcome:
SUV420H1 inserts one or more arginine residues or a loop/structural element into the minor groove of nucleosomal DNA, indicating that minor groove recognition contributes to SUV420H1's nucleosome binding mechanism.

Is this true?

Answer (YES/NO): NO